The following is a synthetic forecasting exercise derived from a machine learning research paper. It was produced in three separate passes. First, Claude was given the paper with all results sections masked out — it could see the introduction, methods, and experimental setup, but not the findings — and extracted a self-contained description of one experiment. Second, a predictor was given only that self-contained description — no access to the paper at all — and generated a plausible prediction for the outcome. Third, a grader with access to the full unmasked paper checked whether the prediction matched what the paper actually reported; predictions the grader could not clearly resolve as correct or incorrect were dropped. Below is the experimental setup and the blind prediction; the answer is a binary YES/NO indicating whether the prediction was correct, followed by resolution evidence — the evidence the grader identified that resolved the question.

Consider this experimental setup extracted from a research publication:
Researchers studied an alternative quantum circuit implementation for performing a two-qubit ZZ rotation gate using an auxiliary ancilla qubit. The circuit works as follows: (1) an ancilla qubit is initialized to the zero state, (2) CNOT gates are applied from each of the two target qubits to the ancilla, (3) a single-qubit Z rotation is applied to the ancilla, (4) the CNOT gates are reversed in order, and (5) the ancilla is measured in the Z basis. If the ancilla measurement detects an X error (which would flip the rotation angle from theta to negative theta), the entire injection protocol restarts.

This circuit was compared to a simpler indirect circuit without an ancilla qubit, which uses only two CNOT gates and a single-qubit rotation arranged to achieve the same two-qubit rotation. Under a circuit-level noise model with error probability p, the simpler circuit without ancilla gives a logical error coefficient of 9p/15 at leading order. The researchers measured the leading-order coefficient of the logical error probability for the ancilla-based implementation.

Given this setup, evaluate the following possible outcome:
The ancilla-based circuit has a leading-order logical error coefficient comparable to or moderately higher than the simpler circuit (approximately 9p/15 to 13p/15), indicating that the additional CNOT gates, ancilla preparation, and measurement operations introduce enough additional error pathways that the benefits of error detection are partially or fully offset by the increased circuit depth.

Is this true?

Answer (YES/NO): NO